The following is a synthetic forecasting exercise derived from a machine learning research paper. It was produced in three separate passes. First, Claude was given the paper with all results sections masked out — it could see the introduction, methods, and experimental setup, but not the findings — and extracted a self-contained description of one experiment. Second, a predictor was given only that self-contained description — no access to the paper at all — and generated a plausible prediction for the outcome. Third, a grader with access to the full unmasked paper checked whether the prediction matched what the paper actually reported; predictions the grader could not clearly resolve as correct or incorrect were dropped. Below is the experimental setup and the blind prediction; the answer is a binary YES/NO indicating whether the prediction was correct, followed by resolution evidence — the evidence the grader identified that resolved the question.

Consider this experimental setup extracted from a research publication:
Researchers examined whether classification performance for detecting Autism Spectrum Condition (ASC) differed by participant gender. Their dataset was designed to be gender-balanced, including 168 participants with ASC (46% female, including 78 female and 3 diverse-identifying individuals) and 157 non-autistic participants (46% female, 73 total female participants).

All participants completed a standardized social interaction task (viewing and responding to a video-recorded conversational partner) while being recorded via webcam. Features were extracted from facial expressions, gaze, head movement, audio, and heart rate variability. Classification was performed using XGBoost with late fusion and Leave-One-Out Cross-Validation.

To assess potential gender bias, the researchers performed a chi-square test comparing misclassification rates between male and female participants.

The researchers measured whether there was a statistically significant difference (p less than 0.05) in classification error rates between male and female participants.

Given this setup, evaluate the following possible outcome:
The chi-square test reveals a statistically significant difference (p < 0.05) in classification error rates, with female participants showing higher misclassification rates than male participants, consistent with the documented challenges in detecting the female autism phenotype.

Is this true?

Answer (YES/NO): NO